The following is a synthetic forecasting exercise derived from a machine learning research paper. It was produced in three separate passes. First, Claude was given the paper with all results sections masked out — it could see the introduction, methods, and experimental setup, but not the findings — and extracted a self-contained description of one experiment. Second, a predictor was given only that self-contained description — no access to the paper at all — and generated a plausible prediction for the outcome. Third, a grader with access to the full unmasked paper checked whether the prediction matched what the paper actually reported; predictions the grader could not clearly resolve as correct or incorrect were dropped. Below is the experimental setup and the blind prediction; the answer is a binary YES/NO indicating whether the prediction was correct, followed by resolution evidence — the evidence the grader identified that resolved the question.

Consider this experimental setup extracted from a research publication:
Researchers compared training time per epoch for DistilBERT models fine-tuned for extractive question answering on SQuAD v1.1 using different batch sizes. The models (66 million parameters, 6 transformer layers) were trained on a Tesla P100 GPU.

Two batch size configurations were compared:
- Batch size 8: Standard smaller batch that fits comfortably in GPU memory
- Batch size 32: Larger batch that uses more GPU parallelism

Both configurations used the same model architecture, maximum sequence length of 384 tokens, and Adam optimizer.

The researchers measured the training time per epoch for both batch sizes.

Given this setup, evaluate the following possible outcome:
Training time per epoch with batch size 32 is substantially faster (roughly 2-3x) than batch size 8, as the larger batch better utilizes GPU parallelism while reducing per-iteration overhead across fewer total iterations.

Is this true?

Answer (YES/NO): YES